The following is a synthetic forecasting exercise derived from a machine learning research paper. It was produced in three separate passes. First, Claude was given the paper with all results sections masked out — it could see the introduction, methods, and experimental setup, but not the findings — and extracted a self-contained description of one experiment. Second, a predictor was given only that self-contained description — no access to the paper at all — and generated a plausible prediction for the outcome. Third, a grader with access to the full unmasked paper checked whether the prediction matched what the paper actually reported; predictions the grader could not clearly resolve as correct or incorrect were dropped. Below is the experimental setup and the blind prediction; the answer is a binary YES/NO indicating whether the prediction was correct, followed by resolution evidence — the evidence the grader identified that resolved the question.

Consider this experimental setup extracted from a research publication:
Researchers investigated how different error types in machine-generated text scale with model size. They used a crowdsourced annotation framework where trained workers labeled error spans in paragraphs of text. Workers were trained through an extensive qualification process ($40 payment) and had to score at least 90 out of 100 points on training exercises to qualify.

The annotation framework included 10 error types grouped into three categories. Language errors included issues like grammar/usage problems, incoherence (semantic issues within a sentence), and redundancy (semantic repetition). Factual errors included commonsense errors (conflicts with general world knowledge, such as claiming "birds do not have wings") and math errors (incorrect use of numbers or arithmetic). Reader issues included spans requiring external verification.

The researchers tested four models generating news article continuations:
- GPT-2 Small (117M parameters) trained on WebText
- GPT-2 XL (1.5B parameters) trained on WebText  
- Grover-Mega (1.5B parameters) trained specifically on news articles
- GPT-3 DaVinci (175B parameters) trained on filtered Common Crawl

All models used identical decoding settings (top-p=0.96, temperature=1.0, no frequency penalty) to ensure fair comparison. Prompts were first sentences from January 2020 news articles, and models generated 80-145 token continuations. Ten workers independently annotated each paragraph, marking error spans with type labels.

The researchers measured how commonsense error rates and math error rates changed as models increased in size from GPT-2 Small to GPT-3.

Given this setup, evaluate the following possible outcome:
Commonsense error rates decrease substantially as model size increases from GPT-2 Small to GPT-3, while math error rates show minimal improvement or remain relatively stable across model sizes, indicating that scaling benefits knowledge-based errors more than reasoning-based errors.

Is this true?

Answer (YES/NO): YES